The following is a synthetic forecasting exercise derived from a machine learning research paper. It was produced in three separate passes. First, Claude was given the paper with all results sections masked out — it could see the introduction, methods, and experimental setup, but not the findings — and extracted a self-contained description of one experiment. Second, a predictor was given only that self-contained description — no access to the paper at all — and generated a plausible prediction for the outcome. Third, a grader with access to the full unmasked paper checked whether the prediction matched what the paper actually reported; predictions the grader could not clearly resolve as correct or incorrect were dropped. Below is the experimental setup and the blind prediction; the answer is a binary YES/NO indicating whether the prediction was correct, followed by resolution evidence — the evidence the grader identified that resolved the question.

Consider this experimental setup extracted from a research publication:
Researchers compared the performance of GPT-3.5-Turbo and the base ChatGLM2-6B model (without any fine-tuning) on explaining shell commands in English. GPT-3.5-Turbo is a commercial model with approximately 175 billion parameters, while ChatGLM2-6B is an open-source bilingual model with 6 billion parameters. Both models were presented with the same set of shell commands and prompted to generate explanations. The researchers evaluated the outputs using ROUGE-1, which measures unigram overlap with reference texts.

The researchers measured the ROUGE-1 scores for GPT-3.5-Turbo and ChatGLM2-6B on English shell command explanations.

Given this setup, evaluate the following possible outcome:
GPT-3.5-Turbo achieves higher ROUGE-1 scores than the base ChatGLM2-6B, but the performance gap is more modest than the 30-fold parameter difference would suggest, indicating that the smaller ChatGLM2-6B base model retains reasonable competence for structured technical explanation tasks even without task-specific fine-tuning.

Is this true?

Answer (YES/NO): YES